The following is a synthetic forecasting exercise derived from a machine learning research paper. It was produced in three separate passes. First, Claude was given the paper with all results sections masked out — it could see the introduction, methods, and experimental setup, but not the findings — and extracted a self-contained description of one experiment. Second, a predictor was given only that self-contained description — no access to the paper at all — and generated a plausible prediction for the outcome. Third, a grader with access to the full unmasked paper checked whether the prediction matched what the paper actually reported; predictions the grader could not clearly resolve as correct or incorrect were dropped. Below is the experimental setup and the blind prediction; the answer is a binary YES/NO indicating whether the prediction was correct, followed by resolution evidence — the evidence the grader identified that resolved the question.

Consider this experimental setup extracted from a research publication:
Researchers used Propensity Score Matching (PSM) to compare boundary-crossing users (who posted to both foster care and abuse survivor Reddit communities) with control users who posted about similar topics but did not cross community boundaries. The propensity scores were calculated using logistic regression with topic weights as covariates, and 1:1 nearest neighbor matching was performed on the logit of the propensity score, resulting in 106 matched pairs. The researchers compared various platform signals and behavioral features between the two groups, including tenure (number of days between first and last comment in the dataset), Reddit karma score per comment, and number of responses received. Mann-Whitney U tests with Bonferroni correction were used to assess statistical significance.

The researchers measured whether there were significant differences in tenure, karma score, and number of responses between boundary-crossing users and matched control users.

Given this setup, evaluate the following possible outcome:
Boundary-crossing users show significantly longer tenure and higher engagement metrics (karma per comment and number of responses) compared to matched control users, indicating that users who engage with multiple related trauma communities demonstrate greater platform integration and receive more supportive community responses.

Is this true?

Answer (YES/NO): YES